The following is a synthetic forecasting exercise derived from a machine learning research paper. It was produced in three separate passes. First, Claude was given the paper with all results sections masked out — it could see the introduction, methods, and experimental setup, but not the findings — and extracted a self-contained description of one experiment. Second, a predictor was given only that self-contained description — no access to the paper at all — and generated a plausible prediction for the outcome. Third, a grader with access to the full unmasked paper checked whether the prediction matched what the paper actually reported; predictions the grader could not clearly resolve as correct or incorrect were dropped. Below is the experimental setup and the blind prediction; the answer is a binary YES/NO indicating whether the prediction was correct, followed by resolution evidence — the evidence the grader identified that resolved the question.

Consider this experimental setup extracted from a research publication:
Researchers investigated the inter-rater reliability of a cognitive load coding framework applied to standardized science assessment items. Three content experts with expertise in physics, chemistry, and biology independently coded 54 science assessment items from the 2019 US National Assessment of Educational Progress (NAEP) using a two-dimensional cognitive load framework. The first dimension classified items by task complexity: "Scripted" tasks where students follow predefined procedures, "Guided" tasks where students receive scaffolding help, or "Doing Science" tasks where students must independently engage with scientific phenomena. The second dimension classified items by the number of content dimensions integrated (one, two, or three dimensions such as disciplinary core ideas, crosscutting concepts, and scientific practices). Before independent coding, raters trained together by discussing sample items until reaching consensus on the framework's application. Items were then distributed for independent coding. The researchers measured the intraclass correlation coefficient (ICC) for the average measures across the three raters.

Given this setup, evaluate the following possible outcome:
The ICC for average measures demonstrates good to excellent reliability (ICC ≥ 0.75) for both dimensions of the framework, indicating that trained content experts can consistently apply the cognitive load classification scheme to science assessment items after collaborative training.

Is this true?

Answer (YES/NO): YES